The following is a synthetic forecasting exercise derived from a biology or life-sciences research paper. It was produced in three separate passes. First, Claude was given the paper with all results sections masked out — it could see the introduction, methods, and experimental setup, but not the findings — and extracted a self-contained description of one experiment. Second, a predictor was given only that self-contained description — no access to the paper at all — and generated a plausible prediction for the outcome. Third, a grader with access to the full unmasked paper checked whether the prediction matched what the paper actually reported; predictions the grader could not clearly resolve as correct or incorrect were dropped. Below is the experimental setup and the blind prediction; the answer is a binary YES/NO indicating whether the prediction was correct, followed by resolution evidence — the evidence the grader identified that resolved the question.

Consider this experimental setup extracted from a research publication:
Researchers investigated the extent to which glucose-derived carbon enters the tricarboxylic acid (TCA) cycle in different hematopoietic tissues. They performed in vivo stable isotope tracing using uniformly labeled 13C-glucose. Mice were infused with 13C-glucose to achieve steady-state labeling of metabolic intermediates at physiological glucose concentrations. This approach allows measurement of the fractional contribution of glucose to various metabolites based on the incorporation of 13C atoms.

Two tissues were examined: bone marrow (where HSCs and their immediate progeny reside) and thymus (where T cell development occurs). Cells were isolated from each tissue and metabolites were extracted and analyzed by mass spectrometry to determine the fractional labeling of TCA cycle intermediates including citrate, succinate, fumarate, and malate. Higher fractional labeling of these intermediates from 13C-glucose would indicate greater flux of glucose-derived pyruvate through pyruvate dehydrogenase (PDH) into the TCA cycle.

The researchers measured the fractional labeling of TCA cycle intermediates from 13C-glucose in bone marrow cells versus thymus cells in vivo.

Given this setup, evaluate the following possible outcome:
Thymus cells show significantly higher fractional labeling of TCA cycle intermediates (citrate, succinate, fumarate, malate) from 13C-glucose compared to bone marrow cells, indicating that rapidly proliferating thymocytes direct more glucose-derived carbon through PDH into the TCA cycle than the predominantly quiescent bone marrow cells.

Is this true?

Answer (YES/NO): YES